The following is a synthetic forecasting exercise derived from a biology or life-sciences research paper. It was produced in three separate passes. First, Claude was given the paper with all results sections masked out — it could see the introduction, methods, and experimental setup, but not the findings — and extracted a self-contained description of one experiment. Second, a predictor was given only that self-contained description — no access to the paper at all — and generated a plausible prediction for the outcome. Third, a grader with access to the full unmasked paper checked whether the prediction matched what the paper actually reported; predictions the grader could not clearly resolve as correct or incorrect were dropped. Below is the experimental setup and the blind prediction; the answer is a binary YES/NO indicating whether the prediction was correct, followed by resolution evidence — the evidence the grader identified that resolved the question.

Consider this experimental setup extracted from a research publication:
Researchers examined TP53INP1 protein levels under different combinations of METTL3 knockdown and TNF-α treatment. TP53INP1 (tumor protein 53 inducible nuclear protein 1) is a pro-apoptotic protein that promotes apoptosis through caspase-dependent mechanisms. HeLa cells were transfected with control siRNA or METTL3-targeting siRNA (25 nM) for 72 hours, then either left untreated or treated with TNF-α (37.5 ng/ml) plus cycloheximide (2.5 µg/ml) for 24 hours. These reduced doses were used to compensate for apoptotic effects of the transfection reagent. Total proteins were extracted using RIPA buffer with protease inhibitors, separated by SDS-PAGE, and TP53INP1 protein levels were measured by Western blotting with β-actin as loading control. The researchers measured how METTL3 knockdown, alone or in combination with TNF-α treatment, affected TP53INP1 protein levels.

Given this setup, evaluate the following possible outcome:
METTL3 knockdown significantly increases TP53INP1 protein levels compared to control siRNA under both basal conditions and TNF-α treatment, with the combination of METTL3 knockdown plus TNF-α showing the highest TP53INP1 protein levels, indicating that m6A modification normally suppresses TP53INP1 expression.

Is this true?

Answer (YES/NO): NO